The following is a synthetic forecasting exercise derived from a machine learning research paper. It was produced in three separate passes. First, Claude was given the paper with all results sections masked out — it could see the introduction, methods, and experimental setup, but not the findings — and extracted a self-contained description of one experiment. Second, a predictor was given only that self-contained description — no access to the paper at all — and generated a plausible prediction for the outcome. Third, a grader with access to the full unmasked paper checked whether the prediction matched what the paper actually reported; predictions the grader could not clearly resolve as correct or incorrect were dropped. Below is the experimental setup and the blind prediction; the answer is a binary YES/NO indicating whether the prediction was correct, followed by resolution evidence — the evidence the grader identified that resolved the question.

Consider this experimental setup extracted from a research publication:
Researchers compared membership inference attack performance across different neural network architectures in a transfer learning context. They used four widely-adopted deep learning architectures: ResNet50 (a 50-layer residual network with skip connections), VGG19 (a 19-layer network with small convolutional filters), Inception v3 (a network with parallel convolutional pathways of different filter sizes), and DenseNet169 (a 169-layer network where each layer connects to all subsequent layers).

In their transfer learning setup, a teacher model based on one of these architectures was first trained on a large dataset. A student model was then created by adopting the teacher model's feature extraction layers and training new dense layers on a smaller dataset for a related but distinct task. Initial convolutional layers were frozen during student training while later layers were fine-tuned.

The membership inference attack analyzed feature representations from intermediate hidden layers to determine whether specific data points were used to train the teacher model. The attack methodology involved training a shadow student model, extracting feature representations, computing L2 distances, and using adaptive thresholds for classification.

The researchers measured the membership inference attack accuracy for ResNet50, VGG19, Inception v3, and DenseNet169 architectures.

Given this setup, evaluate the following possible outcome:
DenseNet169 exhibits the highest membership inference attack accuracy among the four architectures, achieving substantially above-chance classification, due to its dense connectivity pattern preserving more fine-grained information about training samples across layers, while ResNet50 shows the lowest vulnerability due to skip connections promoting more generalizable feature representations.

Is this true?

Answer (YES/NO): NO